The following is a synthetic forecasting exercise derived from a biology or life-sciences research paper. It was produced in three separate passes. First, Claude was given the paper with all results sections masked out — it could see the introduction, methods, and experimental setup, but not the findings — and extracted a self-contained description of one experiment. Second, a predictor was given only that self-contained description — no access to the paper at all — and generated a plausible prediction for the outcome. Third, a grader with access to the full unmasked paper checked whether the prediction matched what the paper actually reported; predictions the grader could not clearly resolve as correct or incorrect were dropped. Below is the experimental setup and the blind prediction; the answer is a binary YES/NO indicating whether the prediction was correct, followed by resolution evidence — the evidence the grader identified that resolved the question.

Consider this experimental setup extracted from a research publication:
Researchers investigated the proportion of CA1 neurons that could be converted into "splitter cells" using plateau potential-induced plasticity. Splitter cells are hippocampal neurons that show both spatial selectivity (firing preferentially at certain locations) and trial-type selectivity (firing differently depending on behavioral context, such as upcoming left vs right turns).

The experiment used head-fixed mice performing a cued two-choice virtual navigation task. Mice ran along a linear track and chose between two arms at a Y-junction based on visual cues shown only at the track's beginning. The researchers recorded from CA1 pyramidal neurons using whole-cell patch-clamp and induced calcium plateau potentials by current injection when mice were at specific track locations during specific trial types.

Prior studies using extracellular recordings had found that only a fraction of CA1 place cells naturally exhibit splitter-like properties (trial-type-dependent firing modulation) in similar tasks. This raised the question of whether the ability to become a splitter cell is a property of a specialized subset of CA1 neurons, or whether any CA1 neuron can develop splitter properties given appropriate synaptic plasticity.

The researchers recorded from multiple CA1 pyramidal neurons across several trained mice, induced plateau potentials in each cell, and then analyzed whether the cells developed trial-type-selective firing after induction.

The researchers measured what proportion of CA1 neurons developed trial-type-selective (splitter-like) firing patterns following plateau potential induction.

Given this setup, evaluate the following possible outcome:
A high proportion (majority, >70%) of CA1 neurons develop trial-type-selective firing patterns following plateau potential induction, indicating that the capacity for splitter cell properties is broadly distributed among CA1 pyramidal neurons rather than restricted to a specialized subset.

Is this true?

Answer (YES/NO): YES